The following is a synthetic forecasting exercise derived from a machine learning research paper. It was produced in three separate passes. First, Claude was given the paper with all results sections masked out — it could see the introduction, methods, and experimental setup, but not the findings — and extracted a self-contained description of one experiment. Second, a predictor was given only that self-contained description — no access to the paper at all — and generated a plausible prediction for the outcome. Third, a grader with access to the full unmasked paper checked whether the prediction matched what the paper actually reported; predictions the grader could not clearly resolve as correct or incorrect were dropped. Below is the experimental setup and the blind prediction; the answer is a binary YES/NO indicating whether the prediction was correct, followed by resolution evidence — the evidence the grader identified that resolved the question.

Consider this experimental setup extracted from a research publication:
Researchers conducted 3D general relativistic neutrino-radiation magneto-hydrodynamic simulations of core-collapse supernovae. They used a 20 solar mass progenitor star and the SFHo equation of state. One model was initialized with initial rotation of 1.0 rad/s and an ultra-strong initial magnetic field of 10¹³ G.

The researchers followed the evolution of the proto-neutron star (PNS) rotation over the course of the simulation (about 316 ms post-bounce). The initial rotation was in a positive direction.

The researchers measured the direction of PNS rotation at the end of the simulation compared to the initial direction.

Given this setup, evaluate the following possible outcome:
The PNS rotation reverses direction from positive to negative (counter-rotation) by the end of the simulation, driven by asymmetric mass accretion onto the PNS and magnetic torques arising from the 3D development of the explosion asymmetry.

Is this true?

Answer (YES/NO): NO